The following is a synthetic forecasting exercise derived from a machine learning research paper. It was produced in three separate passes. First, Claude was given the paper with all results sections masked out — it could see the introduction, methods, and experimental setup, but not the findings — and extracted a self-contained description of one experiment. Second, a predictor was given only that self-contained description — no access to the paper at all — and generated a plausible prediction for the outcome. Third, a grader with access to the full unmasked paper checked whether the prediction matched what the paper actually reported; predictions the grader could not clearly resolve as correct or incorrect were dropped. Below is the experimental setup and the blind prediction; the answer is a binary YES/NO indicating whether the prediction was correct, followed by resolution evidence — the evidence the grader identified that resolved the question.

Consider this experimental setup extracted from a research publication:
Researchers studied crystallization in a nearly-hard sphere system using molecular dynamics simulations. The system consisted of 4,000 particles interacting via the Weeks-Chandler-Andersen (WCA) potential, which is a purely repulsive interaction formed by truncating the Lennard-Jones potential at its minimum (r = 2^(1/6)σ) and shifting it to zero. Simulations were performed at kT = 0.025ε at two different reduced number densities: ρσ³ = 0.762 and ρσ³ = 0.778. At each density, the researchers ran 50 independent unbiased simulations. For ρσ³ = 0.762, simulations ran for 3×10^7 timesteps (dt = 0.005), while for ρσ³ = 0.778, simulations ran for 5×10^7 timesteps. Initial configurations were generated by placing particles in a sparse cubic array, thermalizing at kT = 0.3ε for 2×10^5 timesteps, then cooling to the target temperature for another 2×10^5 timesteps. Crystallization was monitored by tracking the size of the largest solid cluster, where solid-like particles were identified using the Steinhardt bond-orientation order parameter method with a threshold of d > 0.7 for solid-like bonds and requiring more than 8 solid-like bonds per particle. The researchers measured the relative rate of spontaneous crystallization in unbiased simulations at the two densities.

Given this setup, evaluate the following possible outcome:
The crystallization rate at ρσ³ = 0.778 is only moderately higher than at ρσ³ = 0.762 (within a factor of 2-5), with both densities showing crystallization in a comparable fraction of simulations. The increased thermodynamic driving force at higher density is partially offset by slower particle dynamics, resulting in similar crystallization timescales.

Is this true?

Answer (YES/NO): NO